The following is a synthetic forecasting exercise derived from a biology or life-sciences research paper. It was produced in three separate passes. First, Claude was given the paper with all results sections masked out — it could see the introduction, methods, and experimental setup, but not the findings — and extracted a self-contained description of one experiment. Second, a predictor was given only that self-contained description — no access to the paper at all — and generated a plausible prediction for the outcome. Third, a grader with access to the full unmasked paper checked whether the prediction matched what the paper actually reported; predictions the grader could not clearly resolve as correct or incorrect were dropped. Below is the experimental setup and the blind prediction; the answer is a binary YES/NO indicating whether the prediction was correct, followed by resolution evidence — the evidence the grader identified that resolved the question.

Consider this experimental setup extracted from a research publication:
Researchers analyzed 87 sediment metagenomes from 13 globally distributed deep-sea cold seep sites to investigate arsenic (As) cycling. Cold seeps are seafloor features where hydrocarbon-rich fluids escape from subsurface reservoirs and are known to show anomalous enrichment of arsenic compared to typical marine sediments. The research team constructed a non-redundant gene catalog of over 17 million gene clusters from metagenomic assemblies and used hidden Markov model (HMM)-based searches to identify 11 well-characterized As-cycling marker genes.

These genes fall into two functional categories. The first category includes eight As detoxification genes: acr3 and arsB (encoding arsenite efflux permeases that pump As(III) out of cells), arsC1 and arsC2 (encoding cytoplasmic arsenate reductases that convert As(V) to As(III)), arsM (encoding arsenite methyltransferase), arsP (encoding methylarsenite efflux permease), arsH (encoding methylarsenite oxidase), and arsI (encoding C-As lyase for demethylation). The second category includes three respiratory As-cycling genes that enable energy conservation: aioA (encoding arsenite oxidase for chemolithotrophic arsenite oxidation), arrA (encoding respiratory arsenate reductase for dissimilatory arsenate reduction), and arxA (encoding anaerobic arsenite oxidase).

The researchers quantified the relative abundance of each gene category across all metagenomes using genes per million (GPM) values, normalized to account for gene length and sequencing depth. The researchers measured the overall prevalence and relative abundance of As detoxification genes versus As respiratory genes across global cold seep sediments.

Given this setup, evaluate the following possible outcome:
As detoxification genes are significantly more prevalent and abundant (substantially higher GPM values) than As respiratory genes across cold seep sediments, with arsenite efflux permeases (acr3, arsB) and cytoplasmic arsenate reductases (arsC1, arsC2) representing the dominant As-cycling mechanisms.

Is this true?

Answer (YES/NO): NO